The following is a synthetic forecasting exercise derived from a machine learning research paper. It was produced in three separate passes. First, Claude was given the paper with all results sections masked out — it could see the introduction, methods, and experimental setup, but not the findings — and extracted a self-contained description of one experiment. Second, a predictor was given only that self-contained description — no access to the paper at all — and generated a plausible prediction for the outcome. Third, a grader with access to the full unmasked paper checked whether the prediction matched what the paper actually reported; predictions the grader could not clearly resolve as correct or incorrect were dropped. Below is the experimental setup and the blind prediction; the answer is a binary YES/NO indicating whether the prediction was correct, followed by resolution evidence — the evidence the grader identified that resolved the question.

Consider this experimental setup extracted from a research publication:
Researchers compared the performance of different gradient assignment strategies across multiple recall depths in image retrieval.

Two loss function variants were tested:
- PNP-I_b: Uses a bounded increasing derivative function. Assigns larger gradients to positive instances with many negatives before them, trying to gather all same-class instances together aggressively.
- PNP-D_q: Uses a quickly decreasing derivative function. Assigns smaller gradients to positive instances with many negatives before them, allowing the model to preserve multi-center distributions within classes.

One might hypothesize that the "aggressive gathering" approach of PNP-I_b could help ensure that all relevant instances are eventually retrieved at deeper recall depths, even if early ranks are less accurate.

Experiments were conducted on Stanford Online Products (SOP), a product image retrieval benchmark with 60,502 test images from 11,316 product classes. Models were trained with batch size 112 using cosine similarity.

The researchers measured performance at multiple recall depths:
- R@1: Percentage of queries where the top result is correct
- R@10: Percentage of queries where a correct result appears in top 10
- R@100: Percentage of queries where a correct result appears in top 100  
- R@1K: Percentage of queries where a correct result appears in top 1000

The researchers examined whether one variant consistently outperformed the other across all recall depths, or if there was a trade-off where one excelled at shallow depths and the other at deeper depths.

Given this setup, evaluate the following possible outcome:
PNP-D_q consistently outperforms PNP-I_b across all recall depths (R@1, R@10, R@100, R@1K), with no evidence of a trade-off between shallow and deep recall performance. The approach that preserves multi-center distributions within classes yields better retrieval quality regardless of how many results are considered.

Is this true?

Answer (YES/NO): YES